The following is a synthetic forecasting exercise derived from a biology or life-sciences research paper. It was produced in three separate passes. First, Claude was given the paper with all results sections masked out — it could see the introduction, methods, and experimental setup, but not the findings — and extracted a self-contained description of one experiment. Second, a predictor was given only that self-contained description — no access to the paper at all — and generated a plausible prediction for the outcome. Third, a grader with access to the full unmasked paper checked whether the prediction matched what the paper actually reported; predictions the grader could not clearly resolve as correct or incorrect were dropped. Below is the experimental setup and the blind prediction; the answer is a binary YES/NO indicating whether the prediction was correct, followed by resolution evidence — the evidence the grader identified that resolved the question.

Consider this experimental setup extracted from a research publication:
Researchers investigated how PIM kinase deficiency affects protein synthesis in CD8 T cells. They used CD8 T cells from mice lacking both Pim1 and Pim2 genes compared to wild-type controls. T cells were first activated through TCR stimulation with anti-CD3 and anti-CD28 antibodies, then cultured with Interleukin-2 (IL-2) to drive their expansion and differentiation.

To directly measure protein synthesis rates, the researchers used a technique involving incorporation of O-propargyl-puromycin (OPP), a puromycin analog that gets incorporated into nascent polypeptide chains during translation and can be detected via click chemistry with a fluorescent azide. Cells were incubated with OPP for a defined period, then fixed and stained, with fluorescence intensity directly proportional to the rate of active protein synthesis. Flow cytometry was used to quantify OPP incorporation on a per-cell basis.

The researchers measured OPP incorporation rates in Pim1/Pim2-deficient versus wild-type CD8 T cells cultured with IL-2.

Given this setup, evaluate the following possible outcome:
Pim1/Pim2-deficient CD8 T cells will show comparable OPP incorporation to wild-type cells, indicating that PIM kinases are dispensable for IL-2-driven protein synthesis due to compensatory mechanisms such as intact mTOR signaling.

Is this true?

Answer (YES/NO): NO